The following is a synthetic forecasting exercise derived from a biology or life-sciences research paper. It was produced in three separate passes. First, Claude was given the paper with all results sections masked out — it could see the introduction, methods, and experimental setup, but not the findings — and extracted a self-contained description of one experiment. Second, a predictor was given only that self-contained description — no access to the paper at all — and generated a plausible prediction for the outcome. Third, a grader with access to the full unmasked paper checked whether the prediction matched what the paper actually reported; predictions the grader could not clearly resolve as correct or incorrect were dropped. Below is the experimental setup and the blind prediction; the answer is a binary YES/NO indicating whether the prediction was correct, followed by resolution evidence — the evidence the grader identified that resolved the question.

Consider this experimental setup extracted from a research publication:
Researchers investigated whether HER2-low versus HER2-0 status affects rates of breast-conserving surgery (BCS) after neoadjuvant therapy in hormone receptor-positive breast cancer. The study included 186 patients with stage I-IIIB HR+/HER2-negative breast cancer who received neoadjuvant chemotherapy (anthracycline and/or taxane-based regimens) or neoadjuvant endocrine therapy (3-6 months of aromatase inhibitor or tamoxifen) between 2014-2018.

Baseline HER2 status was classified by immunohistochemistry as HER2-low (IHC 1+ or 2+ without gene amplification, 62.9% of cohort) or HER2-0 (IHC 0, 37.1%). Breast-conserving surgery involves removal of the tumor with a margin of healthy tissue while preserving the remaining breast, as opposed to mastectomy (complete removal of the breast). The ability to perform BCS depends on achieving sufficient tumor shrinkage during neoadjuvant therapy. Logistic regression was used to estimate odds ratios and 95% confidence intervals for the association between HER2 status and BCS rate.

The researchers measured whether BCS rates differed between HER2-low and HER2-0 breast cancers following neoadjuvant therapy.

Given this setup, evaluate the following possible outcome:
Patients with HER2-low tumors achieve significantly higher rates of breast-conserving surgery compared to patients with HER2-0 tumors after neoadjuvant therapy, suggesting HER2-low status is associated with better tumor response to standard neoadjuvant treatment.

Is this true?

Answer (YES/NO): NO